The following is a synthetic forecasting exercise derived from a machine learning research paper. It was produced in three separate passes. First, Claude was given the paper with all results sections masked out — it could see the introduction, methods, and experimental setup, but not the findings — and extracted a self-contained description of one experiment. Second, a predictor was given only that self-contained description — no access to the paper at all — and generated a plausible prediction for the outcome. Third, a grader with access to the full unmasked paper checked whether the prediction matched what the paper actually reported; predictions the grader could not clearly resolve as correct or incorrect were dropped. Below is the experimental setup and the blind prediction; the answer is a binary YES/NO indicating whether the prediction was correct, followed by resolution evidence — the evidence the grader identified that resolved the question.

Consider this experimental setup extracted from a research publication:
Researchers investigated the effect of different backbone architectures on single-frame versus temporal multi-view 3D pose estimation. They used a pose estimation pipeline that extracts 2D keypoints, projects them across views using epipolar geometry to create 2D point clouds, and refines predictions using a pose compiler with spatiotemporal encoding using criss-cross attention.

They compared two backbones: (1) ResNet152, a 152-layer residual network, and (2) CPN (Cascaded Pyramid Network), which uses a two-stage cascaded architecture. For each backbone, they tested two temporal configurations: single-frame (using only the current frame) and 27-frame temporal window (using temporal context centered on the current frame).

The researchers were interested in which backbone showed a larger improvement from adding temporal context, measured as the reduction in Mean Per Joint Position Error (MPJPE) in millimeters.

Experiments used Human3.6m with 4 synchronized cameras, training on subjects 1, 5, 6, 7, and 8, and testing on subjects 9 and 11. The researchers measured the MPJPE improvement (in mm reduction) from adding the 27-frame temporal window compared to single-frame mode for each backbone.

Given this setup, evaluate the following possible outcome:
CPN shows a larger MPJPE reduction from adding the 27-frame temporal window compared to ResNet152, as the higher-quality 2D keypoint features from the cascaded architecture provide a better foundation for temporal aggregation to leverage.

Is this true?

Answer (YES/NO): NO